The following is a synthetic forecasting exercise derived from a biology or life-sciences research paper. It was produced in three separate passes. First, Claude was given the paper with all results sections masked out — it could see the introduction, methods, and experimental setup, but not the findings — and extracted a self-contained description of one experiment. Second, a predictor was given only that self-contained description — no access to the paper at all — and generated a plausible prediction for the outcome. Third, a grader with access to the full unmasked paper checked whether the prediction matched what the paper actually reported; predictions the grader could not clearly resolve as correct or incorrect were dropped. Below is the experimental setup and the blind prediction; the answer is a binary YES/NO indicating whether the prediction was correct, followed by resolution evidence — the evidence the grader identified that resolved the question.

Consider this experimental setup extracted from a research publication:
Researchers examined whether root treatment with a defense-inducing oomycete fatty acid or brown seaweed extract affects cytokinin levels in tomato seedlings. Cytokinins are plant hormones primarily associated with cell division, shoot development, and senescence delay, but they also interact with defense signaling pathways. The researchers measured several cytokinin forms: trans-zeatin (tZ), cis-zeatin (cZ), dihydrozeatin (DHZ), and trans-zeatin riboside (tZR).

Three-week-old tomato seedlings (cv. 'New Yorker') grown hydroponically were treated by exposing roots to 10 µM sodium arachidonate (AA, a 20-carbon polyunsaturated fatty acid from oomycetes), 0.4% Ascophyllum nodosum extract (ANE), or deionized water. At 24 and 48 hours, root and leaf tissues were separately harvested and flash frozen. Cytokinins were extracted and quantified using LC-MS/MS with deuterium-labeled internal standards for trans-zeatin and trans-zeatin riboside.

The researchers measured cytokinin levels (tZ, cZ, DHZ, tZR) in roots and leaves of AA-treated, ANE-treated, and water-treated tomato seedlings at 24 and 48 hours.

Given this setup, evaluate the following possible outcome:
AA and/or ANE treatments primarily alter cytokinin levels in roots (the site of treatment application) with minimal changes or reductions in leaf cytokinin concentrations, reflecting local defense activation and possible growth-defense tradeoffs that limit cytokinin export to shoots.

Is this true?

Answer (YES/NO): NO